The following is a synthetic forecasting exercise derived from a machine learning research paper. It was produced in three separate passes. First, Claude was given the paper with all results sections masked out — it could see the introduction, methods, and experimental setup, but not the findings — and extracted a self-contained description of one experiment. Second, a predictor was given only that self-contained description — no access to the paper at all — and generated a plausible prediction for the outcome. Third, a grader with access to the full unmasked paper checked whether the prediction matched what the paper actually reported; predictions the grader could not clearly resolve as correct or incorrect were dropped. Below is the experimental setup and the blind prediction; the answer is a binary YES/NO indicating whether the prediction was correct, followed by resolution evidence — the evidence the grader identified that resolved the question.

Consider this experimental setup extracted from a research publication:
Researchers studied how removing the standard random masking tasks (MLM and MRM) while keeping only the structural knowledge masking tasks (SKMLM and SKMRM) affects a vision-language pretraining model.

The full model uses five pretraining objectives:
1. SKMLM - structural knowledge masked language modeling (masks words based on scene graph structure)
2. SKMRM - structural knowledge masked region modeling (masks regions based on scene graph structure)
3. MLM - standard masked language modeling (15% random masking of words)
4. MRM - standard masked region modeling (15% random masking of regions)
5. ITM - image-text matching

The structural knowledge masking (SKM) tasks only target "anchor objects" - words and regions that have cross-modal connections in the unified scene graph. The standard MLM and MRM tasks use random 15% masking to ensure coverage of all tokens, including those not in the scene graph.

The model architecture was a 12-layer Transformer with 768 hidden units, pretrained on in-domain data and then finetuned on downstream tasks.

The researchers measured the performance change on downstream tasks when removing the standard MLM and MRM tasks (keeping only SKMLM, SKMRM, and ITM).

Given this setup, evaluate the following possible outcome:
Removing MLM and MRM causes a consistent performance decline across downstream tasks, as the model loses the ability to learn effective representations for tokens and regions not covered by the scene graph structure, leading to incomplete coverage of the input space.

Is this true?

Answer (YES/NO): NO